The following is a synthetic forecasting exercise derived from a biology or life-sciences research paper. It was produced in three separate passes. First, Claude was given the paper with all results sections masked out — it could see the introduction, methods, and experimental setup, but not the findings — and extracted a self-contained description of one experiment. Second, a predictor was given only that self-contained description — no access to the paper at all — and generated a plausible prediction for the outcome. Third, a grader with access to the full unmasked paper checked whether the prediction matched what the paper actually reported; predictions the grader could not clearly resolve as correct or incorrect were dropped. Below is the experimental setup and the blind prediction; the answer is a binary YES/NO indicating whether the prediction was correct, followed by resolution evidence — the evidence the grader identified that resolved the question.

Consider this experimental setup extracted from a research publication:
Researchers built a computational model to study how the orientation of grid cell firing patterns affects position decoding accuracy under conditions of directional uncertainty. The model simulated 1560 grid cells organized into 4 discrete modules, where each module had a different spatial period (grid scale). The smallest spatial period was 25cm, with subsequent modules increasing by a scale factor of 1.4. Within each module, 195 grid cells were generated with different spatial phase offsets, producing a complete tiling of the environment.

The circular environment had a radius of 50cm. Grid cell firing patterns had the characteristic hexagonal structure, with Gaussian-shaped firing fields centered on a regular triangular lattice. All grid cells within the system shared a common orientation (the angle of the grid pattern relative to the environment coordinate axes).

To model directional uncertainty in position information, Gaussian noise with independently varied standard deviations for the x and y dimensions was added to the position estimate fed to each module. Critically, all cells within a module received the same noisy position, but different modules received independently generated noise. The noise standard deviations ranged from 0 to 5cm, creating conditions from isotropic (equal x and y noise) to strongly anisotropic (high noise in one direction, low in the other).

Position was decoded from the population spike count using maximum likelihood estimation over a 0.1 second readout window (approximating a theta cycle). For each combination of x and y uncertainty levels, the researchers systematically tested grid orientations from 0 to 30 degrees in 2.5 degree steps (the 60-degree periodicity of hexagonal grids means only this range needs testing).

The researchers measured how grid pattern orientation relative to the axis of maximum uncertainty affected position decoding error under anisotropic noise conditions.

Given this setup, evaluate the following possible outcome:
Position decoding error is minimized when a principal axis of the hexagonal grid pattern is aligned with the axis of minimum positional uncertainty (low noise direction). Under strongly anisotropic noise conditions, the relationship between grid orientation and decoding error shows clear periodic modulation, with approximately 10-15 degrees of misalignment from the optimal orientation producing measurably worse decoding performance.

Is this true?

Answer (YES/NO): YES